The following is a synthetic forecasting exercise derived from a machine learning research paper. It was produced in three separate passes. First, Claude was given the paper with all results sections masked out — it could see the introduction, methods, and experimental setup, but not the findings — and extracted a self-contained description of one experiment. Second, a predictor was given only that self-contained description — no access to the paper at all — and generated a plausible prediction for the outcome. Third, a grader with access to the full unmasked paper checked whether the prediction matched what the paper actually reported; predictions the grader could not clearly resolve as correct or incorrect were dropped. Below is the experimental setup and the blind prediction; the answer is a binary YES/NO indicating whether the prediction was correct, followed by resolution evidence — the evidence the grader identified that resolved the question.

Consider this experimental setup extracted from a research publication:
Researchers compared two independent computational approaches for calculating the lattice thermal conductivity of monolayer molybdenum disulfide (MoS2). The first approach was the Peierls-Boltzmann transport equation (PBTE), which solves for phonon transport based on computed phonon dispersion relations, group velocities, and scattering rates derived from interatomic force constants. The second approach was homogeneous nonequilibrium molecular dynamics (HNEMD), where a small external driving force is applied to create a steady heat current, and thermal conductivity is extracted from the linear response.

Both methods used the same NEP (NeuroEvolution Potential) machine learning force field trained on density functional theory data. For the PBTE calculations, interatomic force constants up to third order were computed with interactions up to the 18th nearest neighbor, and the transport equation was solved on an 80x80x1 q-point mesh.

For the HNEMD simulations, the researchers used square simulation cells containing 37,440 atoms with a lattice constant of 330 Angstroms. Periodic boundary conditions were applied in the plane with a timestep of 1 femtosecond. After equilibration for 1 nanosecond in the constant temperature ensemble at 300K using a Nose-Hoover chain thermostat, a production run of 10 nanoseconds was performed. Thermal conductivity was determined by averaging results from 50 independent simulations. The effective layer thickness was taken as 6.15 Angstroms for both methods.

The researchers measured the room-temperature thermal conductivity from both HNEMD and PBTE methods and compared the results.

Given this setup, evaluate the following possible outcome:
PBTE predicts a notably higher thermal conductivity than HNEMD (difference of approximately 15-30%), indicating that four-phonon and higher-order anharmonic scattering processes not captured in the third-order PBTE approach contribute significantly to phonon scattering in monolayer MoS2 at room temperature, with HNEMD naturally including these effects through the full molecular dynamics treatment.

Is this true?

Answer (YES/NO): NO